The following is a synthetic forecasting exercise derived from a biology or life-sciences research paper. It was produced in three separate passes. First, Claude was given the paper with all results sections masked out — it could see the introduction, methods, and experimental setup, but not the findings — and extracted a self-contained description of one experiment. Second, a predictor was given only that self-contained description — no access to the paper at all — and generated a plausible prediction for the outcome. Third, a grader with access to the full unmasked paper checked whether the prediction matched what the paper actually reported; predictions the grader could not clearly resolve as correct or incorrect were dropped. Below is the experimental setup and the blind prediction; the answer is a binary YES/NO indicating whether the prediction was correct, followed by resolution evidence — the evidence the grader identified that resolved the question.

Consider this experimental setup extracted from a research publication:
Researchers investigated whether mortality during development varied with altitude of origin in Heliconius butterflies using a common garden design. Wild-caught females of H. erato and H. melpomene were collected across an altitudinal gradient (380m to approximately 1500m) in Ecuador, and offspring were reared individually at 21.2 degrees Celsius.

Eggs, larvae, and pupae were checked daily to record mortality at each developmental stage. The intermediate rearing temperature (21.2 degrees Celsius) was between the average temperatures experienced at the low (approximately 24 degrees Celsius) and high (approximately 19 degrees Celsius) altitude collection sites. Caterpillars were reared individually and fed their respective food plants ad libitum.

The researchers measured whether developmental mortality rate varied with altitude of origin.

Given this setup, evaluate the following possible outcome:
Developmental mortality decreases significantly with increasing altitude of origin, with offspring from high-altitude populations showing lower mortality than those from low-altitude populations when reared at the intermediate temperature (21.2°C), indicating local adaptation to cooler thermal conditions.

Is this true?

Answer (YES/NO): NO